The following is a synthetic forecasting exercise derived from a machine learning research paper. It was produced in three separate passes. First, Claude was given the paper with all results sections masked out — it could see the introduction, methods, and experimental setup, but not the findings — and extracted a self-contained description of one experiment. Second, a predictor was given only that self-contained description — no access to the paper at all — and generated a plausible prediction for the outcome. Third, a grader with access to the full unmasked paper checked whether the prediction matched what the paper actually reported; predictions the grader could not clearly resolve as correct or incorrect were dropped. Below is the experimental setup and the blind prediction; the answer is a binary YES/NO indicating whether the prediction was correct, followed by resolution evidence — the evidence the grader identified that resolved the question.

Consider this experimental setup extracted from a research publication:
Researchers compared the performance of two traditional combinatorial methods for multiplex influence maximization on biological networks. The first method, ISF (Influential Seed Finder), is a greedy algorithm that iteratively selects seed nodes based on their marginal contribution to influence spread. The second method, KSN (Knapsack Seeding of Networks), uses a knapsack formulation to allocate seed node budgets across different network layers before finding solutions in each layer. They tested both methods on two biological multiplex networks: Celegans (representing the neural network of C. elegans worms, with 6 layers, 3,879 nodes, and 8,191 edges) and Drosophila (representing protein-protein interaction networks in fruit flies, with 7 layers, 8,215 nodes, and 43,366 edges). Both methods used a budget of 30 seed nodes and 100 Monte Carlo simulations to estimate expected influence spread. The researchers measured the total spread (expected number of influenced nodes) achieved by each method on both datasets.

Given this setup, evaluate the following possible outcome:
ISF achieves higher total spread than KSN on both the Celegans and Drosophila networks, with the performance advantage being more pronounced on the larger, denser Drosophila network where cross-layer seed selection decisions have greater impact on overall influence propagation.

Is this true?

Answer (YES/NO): YES